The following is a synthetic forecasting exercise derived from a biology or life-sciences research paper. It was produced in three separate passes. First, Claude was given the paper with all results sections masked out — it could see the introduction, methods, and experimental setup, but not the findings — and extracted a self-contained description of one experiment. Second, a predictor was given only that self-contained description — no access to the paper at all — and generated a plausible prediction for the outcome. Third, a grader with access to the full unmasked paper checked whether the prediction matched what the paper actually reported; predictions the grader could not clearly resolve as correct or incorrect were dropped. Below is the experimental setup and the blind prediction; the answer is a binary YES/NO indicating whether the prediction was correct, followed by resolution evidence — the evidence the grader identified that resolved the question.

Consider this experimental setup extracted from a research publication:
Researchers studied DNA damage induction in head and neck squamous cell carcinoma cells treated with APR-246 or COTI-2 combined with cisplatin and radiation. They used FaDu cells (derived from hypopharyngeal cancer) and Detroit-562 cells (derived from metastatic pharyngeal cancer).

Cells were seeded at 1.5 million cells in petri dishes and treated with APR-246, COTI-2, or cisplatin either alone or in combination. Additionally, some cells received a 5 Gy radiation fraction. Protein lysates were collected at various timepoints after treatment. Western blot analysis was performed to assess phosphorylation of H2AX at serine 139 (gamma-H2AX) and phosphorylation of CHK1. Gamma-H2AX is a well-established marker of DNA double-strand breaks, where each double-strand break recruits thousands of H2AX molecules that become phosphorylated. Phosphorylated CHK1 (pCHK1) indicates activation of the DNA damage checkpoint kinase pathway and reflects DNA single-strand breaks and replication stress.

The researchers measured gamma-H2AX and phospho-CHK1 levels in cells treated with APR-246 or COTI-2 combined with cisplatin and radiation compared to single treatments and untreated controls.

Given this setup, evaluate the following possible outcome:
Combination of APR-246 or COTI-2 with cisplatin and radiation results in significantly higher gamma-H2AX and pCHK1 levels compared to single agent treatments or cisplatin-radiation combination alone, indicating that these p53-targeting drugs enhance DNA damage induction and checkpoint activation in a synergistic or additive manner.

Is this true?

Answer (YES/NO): YES